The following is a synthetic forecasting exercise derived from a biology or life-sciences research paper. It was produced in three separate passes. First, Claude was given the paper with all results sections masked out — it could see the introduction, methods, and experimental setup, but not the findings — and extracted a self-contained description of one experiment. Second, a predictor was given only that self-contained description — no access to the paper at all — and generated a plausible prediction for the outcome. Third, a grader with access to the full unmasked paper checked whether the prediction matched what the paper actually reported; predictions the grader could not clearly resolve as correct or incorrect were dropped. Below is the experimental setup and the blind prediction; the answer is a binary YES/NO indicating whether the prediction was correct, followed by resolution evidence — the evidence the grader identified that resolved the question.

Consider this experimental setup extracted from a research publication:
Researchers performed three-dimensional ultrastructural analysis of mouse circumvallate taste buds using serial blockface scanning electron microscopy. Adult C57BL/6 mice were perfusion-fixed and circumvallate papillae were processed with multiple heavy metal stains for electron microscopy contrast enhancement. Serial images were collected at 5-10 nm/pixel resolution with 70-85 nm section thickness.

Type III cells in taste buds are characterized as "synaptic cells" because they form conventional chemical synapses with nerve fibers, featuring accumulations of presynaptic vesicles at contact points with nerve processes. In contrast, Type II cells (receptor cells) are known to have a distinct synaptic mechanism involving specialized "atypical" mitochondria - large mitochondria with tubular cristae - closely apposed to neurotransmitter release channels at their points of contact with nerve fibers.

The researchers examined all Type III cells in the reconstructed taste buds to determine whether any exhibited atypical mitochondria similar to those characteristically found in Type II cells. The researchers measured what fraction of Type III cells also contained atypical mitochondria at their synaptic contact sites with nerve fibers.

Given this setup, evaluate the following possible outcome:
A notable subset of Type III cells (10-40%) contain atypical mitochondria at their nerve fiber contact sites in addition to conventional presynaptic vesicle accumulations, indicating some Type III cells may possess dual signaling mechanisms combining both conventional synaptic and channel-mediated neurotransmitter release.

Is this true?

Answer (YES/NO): YES